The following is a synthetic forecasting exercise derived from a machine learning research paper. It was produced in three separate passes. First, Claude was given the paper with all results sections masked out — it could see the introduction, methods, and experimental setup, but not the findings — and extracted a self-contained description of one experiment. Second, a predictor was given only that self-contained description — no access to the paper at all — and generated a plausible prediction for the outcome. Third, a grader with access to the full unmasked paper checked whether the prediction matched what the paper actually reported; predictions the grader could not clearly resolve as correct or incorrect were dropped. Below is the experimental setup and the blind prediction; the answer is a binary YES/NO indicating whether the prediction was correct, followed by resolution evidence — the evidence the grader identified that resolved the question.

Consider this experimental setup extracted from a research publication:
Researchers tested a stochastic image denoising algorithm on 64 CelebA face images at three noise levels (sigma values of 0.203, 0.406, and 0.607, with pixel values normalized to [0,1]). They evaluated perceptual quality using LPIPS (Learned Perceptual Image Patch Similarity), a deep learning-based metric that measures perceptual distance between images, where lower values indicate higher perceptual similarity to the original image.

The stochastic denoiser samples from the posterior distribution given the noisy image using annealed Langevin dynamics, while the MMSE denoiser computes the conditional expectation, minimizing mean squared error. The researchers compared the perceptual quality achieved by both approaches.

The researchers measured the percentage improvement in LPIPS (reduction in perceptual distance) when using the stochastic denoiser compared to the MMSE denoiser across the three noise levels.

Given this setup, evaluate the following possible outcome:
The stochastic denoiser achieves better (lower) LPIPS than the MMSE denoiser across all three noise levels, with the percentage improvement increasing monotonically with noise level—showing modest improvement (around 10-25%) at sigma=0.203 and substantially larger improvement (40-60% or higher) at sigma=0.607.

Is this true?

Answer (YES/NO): NO